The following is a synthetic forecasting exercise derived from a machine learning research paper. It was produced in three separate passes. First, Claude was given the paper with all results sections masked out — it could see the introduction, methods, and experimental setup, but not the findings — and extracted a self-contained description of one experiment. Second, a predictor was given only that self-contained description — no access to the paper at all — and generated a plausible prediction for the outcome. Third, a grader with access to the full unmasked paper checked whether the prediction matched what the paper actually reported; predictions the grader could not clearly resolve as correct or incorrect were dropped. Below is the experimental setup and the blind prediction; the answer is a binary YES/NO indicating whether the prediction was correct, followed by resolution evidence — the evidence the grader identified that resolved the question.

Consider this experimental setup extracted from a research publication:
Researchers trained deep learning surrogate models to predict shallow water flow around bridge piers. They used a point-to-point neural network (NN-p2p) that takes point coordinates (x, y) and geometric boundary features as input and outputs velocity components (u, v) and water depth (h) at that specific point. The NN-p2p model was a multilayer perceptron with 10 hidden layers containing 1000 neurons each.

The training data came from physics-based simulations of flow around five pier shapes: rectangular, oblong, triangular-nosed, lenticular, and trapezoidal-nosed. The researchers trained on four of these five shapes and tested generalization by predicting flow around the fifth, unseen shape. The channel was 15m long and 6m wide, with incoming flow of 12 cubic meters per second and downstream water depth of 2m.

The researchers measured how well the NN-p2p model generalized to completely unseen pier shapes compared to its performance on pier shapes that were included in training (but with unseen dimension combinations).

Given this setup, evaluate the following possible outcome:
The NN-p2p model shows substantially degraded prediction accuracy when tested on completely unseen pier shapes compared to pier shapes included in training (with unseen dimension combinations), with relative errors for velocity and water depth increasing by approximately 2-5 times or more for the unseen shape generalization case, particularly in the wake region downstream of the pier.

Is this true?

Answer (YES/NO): NO